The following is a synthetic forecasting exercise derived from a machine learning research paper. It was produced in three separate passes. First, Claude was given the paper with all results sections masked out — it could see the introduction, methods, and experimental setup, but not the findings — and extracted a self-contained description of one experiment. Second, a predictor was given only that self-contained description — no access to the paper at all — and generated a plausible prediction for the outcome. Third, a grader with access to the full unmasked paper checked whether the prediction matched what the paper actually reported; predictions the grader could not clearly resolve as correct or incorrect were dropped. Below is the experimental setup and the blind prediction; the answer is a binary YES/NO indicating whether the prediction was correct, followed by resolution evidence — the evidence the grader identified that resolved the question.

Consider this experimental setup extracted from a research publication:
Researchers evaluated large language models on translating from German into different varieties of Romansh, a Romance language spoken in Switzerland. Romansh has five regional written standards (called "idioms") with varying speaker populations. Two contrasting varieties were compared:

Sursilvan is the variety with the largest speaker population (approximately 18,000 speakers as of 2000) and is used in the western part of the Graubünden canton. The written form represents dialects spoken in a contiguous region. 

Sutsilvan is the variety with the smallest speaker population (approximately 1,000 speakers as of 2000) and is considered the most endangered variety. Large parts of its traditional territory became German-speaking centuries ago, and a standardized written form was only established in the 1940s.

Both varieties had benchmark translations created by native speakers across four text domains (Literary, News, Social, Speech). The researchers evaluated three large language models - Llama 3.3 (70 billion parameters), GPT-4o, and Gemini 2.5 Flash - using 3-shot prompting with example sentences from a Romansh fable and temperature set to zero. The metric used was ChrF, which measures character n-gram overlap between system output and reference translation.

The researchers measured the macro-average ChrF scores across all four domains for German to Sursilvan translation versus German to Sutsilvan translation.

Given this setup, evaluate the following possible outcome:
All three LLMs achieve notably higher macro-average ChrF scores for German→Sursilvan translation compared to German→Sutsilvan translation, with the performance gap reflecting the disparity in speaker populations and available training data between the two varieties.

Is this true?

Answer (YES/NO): YES